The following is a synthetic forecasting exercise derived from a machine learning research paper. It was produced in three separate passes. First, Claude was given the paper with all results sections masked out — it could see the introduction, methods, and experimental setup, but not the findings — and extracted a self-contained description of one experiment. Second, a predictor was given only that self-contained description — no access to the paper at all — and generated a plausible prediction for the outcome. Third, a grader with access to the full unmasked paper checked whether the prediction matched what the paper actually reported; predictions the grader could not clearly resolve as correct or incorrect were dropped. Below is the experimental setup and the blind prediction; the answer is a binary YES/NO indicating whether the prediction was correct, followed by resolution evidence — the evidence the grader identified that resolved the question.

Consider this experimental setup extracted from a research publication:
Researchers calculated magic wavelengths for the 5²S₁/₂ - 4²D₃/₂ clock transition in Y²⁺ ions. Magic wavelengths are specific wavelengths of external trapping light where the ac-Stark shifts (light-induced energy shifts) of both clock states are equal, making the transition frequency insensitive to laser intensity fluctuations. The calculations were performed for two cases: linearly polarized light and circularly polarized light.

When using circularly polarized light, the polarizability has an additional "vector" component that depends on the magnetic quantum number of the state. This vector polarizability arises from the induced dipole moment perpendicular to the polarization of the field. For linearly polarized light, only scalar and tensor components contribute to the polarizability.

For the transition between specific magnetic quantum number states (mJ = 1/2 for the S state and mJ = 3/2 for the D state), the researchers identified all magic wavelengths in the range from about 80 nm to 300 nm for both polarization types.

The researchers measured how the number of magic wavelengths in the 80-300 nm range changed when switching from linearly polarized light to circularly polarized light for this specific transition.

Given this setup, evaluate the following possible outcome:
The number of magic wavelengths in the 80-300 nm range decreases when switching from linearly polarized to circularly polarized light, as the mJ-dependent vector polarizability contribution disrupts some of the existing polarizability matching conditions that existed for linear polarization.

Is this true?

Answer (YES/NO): NO